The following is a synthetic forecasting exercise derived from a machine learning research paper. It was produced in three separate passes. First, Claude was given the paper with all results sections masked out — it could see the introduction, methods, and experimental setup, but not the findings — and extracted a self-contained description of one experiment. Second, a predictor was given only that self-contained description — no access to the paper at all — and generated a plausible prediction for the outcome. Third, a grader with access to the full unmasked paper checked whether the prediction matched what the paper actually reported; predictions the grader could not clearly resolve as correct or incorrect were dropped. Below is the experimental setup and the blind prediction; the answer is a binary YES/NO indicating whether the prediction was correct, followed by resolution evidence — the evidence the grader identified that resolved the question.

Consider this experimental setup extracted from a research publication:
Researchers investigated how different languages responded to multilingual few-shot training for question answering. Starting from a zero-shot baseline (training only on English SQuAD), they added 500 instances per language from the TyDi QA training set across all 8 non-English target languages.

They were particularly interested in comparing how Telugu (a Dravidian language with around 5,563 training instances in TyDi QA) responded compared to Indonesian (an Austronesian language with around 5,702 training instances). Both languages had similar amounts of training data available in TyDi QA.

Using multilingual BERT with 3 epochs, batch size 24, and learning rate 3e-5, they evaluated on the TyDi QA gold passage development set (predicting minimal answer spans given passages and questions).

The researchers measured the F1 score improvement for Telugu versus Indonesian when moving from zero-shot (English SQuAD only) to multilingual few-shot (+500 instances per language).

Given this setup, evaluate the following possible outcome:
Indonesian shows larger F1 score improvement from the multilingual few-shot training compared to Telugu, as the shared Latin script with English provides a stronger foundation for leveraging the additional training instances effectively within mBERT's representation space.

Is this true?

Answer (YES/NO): NO